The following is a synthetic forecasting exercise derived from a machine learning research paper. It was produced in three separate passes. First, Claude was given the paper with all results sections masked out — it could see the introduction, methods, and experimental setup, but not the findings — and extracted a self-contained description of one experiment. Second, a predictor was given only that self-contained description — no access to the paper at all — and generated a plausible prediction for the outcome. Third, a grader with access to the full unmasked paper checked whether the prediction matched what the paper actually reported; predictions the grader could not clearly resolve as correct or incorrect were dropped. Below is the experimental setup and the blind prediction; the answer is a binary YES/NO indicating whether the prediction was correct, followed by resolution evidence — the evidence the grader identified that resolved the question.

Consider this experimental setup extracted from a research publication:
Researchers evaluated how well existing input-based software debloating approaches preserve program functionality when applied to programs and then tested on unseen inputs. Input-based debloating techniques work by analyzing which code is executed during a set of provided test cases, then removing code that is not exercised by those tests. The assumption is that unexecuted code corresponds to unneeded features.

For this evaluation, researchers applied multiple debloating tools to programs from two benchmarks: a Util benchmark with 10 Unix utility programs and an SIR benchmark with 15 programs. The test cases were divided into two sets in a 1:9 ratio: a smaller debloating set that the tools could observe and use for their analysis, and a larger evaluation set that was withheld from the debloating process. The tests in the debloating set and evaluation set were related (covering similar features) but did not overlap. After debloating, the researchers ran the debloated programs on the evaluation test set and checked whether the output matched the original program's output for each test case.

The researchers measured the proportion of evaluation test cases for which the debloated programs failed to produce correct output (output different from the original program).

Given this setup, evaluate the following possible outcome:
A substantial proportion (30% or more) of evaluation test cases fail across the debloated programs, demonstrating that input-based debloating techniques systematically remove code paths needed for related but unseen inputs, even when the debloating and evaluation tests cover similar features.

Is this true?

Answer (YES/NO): YES